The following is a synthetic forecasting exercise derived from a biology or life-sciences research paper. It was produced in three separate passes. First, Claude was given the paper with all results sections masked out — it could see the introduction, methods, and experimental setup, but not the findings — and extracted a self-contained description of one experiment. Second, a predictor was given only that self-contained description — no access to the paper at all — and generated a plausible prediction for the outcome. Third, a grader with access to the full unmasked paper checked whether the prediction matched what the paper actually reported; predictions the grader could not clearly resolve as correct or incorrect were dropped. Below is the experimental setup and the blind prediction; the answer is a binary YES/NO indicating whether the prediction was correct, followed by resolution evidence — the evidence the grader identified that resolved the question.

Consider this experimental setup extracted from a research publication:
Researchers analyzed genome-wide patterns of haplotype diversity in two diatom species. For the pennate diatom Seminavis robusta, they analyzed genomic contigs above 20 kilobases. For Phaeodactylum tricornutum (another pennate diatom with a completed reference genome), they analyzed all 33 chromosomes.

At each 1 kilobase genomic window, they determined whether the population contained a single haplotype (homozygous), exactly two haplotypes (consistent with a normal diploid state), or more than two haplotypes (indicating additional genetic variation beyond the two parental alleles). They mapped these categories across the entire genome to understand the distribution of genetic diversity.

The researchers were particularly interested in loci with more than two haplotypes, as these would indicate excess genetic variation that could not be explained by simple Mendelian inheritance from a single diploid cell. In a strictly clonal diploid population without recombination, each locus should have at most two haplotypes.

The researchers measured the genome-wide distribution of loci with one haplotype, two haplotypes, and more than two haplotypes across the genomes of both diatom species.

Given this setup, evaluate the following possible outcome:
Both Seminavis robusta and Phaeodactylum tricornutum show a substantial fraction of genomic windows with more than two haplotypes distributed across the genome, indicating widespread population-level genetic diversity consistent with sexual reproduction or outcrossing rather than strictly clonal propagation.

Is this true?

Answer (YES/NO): NO